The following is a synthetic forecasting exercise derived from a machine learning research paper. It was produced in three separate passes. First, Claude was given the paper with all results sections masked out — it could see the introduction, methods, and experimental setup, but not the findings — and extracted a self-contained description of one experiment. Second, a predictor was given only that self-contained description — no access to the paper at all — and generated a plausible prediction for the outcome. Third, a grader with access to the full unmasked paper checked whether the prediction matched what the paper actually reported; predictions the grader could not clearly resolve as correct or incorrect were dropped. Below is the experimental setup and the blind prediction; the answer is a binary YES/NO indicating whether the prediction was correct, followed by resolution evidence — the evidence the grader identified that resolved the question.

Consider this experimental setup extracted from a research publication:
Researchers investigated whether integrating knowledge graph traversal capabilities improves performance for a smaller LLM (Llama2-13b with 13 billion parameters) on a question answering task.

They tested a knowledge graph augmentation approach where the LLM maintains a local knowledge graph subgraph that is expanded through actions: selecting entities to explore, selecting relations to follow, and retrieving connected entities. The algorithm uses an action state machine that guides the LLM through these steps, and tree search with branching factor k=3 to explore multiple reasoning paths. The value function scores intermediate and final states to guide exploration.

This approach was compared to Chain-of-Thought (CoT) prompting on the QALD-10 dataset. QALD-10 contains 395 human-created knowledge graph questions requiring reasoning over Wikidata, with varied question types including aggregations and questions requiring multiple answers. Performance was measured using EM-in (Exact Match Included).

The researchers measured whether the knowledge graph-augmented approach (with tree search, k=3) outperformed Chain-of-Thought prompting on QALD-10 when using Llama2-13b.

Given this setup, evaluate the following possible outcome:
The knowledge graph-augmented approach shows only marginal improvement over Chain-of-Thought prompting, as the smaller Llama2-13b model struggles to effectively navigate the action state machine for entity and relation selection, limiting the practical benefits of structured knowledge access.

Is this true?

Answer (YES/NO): NO